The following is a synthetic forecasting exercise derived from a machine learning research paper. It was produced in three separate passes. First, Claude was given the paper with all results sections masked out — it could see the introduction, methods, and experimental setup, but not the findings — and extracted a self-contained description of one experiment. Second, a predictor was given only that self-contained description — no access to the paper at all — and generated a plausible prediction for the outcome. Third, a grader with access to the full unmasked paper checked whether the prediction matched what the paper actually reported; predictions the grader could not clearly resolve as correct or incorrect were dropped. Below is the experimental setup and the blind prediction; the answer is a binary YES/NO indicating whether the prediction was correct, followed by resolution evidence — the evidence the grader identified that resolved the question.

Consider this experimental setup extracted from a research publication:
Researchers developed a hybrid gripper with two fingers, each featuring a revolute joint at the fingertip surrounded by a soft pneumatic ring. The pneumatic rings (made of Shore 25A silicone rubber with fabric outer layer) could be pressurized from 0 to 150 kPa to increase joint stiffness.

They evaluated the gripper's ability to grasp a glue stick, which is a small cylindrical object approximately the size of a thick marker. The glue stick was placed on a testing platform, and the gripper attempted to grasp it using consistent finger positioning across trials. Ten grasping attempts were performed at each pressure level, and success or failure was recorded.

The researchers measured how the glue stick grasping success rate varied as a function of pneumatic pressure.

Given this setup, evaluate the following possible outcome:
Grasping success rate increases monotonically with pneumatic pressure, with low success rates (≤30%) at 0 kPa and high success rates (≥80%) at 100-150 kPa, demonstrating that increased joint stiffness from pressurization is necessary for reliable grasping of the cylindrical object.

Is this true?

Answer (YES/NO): NO